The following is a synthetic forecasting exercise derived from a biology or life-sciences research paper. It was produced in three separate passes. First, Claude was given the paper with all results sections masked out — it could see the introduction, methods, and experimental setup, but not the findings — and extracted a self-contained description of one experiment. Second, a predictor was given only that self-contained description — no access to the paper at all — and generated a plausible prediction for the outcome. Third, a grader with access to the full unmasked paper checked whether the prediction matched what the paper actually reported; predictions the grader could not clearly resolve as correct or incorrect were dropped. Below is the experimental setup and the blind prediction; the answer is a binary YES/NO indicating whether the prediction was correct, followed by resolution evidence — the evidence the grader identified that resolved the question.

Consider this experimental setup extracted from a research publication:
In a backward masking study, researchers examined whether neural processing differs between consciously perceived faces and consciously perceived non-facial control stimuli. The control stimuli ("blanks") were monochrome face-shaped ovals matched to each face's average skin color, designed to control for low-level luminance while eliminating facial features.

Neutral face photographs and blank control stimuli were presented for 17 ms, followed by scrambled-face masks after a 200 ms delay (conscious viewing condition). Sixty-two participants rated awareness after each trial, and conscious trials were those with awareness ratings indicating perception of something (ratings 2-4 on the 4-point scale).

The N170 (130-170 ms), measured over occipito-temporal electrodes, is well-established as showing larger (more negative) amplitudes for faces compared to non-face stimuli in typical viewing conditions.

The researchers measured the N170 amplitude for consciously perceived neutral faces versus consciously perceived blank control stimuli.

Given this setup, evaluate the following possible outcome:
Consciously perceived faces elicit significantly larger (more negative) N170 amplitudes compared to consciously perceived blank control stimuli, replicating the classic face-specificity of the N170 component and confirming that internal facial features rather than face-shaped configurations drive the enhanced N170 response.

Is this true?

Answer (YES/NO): YES